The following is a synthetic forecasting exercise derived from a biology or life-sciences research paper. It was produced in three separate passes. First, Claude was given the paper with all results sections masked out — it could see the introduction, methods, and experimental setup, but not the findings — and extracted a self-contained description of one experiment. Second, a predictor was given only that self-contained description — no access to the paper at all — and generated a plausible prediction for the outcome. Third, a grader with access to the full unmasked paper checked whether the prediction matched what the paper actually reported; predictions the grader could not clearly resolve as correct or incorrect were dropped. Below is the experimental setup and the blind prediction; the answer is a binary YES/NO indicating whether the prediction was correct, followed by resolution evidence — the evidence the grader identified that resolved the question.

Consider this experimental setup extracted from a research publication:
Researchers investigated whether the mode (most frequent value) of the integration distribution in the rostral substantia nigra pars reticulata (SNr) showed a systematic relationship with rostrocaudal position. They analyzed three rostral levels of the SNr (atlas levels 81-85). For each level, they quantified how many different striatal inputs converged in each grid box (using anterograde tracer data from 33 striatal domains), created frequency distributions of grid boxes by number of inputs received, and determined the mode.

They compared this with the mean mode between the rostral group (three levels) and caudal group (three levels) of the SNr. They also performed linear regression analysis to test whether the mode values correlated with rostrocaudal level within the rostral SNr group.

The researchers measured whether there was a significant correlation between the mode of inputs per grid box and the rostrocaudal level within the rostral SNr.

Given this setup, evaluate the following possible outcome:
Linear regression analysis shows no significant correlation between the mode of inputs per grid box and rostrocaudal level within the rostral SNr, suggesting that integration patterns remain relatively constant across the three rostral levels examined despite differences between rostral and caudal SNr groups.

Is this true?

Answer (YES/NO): YES